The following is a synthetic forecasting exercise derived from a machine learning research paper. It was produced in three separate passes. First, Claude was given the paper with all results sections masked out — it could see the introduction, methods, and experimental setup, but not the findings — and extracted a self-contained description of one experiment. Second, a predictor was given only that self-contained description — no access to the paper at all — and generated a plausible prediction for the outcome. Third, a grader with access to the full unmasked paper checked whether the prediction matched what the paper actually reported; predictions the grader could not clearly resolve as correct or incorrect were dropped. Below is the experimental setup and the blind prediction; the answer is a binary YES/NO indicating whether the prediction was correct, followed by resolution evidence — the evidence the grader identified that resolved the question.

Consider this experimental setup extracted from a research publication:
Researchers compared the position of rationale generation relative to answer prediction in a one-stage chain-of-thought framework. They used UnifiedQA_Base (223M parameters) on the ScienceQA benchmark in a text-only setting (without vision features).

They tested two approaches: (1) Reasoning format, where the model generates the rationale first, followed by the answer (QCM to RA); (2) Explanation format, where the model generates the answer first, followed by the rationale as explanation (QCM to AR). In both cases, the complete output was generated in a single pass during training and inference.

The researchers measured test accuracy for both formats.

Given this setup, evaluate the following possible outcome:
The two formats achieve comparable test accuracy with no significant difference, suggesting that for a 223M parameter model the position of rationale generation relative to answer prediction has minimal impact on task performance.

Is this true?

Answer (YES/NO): NO